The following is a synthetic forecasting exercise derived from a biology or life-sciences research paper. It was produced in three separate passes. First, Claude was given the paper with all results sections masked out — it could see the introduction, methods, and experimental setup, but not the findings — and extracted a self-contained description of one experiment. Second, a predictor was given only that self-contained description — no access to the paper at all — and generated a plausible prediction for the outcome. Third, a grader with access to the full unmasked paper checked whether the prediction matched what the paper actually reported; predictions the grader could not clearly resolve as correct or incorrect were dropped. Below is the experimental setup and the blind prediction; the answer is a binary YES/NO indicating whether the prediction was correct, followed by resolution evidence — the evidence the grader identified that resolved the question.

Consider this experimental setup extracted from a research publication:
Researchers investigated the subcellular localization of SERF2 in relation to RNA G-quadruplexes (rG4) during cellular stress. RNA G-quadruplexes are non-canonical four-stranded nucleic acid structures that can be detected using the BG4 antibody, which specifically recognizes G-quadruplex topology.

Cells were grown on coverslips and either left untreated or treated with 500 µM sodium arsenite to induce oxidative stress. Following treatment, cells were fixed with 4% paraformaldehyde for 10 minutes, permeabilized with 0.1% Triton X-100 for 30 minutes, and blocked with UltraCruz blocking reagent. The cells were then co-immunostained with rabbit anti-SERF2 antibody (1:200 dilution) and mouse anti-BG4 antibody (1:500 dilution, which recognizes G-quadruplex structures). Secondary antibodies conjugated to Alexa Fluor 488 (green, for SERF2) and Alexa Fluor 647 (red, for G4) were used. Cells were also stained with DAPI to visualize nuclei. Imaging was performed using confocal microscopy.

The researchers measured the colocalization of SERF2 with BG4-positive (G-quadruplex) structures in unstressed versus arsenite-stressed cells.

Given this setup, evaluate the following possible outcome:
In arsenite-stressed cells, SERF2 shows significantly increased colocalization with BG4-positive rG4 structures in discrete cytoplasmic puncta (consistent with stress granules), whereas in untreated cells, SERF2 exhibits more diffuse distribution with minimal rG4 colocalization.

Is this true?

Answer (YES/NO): NO